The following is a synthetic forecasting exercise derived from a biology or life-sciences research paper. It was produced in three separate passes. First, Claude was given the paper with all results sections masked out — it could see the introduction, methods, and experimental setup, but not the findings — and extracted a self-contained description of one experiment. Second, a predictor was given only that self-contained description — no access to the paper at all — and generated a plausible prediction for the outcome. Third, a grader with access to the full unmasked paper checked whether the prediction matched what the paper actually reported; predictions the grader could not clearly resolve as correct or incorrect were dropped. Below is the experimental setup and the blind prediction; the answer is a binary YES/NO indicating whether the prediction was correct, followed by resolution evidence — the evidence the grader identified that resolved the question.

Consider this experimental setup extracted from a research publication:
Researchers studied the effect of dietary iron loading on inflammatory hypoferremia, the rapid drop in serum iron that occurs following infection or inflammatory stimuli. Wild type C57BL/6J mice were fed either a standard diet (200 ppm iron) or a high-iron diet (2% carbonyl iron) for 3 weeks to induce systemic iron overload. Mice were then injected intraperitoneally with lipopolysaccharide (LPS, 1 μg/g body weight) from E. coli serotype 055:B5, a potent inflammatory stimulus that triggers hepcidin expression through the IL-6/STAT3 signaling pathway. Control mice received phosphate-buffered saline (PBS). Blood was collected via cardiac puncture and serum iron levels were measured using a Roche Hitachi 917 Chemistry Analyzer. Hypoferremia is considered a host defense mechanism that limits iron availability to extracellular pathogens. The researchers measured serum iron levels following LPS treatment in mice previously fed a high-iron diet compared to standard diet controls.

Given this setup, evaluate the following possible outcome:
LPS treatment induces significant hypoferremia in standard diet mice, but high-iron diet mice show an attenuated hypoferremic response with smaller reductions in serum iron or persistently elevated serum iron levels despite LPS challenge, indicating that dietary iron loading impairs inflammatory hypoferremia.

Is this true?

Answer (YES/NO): YES